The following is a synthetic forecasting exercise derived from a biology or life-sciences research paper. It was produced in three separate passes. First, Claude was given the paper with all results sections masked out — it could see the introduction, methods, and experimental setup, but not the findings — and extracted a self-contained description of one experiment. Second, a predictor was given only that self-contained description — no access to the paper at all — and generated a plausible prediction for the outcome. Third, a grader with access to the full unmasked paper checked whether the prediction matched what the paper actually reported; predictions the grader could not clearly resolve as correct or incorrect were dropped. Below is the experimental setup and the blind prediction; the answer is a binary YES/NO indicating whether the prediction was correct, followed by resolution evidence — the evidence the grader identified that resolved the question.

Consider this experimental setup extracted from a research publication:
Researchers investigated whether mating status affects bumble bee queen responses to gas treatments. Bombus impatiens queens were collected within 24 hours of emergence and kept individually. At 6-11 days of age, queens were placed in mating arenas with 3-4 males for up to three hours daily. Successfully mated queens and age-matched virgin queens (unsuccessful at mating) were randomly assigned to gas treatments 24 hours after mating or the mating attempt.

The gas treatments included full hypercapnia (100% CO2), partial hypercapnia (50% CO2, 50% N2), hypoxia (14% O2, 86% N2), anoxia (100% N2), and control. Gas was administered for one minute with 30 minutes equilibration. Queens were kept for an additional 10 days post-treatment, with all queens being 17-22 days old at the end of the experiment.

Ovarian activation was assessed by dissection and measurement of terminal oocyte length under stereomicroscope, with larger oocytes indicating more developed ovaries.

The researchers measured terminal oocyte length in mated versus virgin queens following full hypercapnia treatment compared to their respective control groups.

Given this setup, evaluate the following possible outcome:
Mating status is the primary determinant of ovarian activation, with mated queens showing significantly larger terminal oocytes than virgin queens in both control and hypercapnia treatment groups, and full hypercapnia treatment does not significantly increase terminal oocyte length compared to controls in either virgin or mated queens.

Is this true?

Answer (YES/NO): NO